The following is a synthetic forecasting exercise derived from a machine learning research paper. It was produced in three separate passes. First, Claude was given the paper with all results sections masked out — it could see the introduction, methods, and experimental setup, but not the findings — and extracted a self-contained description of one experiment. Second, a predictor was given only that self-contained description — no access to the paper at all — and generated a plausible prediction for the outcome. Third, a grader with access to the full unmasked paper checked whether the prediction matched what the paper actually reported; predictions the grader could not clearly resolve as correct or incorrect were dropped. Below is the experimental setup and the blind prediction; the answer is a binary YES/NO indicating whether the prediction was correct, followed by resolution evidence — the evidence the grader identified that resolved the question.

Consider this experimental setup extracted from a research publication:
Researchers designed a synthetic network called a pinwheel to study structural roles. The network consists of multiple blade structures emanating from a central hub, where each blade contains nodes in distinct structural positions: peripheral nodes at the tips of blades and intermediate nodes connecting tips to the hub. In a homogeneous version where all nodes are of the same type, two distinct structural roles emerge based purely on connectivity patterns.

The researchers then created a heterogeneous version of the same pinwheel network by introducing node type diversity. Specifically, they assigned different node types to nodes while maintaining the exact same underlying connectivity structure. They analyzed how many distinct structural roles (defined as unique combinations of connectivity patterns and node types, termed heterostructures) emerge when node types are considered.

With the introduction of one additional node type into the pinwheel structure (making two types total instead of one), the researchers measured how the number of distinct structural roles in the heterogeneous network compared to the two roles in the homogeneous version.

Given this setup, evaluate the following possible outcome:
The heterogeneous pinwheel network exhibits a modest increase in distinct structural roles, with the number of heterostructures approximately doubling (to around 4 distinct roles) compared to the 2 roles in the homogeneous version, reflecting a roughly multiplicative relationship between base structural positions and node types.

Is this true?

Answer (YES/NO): NO